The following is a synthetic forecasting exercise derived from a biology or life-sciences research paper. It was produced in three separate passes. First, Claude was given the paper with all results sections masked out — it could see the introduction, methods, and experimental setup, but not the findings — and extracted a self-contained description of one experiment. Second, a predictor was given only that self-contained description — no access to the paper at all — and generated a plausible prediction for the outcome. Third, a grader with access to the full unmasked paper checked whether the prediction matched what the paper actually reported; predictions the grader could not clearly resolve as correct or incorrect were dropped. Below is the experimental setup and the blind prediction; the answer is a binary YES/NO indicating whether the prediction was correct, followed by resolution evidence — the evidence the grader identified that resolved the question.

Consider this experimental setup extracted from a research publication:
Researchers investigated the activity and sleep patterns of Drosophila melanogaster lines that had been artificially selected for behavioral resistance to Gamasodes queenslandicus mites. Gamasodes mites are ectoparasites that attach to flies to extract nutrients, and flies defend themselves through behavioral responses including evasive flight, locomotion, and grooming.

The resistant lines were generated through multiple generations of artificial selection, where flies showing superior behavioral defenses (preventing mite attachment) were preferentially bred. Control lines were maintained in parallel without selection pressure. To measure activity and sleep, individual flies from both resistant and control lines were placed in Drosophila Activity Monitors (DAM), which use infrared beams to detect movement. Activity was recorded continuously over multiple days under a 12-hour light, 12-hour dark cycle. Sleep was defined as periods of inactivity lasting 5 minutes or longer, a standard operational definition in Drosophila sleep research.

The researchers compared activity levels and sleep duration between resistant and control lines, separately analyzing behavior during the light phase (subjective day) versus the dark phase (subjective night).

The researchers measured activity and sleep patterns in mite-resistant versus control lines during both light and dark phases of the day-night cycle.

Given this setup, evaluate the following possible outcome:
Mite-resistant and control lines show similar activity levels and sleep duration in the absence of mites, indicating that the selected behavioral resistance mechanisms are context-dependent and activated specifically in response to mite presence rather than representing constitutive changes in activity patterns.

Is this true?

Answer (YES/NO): NO